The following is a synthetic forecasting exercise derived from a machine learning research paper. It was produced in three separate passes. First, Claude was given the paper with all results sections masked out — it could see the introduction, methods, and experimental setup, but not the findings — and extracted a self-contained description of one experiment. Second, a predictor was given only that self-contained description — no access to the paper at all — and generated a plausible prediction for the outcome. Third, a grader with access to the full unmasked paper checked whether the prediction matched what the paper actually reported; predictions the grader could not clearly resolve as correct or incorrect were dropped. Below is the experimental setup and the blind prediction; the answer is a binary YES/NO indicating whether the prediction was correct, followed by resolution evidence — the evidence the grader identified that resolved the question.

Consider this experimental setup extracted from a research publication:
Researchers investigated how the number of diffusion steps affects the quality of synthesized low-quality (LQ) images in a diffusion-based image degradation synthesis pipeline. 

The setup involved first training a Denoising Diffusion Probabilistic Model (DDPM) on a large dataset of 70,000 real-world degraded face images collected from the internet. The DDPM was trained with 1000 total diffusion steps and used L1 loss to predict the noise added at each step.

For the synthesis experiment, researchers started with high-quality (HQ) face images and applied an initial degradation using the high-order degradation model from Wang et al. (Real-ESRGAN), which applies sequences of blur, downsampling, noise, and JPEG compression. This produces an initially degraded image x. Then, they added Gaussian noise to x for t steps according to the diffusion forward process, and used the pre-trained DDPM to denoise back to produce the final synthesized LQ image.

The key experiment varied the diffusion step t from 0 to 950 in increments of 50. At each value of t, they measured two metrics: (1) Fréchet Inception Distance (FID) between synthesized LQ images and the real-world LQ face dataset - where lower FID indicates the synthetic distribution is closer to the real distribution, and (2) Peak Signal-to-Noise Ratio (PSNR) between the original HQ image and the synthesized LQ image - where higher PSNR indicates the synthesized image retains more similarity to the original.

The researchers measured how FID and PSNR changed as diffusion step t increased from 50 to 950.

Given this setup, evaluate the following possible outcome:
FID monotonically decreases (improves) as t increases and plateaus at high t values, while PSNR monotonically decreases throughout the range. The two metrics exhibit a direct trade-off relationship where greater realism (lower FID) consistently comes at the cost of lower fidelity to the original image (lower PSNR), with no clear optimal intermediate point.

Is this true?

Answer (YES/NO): NO